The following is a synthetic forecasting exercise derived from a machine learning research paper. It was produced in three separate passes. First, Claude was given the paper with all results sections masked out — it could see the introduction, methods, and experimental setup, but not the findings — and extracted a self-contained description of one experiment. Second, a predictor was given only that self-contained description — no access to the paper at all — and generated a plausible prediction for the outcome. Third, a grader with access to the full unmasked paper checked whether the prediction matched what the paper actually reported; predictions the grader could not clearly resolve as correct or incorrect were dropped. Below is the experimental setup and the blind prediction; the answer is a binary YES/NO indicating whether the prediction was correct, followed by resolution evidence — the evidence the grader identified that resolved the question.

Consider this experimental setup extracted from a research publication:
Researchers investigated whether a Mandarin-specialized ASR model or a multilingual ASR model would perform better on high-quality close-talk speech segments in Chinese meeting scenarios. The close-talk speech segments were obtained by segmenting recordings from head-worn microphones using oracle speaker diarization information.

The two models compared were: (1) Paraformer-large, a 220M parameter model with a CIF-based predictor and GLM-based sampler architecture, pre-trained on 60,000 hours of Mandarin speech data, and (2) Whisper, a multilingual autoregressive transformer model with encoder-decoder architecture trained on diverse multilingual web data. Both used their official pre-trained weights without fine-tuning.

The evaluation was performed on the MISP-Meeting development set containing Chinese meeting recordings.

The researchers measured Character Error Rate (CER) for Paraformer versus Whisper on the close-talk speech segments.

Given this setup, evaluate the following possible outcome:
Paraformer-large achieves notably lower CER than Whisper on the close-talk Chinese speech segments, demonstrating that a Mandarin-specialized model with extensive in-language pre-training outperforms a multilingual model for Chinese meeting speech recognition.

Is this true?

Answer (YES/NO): YES